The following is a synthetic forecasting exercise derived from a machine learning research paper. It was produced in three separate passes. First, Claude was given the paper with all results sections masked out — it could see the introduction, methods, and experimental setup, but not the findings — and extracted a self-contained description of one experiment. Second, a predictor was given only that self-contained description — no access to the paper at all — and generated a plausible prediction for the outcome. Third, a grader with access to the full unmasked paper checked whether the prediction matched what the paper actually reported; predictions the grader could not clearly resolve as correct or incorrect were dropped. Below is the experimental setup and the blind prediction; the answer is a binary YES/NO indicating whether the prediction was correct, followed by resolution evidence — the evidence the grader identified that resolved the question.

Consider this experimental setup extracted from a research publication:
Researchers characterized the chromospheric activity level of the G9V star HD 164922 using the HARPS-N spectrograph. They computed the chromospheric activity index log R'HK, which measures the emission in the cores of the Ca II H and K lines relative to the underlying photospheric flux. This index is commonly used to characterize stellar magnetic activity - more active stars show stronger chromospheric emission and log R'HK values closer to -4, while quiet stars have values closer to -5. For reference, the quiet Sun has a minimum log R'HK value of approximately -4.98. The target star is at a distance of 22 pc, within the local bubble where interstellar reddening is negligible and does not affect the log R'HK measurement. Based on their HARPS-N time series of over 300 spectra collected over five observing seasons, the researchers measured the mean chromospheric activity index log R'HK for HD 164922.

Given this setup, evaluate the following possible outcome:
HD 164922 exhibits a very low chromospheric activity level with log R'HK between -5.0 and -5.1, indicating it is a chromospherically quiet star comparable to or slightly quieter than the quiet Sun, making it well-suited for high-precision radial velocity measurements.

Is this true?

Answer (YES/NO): YES